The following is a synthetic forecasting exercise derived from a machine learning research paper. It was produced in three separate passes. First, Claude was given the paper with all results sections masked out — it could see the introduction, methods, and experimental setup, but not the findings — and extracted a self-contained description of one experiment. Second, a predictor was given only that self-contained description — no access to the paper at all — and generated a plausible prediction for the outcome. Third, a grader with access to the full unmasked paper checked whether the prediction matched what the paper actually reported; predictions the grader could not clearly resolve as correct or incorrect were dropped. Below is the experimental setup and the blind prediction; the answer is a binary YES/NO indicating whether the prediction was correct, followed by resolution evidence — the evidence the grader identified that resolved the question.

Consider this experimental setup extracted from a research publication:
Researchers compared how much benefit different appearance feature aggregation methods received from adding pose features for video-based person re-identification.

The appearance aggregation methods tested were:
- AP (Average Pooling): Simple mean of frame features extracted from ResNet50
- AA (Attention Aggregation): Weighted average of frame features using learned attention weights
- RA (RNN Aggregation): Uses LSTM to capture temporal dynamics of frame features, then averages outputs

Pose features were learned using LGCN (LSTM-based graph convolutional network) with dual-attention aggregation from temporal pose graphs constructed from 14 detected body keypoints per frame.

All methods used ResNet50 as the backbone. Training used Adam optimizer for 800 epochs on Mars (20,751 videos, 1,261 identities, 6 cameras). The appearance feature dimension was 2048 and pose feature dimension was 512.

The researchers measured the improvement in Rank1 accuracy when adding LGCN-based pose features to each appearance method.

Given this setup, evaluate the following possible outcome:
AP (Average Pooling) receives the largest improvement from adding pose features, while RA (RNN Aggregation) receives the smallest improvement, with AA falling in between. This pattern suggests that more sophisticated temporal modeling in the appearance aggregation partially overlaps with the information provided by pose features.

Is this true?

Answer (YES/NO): YES